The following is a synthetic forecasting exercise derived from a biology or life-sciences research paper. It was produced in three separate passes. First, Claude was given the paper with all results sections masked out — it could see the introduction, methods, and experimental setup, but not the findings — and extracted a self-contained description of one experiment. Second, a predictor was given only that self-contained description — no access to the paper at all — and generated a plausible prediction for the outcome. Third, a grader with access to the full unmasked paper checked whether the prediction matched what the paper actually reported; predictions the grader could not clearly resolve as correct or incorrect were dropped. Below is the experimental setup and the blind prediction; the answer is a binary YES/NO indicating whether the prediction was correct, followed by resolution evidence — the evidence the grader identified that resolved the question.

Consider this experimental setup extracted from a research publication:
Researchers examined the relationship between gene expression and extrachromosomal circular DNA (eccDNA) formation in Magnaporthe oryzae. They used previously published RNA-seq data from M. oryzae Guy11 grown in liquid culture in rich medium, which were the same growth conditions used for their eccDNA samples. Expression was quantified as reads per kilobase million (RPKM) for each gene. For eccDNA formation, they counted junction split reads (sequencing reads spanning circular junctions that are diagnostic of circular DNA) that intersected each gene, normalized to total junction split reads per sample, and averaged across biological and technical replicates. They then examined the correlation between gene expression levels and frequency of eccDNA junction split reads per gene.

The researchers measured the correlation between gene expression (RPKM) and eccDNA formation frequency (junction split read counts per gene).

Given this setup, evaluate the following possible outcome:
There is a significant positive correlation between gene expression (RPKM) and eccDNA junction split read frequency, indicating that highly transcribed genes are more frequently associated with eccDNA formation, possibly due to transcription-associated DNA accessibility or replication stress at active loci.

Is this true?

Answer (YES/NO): YES